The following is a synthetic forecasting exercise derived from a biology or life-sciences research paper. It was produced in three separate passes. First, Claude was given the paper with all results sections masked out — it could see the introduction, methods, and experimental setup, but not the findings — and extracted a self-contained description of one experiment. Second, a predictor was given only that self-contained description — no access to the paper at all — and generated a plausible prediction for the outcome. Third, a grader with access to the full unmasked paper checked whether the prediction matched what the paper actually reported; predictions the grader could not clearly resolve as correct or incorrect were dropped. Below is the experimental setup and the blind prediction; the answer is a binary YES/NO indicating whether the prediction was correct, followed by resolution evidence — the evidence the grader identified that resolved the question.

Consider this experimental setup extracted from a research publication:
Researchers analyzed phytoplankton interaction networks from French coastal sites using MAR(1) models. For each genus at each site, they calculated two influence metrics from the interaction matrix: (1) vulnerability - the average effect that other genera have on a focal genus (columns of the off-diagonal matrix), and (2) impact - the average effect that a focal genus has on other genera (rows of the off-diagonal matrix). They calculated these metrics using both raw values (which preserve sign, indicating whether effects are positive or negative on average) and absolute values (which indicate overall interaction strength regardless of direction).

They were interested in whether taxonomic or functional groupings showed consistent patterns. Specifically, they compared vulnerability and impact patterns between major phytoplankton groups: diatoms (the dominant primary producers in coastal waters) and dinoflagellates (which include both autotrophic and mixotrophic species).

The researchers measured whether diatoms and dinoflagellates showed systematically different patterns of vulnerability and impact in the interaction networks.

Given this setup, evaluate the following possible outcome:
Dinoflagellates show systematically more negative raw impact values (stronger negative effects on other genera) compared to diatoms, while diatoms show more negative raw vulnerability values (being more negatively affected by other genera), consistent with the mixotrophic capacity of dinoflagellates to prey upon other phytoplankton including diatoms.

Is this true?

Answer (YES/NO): NO